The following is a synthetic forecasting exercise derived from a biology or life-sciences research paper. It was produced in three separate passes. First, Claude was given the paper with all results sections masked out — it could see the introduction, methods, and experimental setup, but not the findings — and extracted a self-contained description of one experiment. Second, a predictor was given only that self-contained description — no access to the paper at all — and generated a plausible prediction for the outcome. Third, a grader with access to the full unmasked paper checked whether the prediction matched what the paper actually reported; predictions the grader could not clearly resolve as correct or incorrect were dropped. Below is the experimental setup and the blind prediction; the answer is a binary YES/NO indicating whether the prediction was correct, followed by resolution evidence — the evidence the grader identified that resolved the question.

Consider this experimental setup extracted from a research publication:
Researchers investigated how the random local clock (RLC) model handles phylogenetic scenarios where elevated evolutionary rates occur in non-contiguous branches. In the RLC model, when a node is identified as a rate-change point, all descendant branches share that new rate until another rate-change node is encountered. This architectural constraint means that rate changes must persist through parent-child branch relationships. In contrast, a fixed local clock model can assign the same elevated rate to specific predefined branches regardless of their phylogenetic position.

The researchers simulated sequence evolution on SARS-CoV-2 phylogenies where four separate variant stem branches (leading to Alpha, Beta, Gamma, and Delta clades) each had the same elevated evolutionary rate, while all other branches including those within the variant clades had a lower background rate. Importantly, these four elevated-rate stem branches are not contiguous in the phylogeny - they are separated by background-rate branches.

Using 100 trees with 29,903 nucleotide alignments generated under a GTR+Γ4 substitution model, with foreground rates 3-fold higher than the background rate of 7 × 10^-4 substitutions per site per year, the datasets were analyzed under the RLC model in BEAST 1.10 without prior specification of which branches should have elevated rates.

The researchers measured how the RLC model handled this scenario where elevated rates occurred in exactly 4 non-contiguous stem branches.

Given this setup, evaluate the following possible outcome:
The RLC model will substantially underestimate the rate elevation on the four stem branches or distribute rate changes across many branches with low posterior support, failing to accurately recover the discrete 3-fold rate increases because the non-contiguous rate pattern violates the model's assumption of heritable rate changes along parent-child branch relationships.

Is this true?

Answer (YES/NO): NO